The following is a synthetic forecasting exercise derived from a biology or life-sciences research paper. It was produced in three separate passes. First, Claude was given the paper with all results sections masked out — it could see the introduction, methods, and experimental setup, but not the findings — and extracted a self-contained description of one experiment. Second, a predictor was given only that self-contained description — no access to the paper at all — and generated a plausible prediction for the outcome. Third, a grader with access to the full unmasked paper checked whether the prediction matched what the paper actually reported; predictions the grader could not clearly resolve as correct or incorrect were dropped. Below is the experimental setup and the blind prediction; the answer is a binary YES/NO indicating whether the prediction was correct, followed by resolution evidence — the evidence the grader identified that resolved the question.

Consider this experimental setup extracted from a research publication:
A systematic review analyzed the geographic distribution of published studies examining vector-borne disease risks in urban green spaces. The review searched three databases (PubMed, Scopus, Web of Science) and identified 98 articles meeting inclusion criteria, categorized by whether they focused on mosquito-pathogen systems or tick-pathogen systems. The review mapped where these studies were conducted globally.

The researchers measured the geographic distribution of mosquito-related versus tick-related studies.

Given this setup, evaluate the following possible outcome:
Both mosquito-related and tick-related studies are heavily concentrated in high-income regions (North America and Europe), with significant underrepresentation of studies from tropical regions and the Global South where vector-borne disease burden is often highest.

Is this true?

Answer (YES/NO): NO